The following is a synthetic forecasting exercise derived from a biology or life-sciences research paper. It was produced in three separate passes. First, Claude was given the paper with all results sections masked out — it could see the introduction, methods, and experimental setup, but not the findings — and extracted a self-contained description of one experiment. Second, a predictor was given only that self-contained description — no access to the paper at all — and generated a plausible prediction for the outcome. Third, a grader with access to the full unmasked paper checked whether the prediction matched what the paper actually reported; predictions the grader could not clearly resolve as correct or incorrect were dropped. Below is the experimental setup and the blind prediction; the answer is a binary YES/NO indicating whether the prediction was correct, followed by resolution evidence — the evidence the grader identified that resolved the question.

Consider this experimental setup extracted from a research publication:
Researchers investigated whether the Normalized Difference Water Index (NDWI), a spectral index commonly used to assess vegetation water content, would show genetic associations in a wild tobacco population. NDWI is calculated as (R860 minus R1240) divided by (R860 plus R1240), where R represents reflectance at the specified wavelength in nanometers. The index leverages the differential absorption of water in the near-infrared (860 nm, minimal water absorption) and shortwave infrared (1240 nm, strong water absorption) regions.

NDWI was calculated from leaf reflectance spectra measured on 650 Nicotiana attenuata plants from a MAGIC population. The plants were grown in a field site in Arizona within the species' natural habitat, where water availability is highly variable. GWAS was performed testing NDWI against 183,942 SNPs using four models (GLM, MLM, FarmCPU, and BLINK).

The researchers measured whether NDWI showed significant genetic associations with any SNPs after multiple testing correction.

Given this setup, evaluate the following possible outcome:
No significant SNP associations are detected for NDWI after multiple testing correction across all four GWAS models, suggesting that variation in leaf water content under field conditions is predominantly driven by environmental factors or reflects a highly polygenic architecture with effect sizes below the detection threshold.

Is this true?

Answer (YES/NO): YES